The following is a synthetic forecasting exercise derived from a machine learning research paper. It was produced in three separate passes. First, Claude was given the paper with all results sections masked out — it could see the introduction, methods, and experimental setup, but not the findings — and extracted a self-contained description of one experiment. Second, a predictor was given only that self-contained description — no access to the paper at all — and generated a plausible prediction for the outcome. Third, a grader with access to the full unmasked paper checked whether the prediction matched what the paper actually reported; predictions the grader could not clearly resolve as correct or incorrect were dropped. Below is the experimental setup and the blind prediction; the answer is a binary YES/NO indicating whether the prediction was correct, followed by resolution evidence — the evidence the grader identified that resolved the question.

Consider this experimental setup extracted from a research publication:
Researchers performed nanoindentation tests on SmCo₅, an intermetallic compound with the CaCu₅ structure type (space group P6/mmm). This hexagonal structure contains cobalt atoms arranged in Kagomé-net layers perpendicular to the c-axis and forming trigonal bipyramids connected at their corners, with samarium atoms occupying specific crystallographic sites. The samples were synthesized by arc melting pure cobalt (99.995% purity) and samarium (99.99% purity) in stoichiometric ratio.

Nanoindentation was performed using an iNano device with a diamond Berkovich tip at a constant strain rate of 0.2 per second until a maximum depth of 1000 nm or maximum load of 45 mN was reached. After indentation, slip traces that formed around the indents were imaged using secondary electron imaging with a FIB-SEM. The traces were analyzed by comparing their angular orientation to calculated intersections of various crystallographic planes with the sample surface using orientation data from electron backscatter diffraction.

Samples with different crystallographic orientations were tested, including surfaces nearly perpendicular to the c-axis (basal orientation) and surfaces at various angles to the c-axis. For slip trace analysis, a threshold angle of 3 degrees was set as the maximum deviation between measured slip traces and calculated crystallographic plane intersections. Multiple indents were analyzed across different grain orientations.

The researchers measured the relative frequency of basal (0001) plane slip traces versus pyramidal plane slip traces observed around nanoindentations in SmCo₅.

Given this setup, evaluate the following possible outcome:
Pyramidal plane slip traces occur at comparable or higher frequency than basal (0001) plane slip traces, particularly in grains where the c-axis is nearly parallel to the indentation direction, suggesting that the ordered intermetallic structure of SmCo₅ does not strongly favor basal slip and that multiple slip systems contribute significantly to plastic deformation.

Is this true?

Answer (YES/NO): YES